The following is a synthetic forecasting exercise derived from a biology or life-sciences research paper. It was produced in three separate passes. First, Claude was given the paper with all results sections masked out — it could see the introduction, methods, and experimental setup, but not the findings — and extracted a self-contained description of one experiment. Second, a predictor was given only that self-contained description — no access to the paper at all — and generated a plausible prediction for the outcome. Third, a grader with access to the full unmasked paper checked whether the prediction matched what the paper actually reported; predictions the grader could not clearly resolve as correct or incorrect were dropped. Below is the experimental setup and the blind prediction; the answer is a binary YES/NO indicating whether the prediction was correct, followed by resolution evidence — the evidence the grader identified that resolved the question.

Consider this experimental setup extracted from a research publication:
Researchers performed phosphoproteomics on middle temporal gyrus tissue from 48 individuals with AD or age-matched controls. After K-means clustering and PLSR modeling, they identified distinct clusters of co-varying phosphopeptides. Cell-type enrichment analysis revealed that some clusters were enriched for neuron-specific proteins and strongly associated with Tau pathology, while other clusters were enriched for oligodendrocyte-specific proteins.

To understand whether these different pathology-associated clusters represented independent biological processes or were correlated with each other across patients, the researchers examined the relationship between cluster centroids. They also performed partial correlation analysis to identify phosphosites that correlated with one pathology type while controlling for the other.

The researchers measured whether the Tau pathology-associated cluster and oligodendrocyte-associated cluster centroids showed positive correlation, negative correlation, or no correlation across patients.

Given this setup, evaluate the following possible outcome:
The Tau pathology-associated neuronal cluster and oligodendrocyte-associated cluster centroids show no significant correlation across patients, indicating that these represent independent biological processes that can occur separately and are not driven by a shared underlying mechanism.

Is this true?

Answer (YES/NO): YES